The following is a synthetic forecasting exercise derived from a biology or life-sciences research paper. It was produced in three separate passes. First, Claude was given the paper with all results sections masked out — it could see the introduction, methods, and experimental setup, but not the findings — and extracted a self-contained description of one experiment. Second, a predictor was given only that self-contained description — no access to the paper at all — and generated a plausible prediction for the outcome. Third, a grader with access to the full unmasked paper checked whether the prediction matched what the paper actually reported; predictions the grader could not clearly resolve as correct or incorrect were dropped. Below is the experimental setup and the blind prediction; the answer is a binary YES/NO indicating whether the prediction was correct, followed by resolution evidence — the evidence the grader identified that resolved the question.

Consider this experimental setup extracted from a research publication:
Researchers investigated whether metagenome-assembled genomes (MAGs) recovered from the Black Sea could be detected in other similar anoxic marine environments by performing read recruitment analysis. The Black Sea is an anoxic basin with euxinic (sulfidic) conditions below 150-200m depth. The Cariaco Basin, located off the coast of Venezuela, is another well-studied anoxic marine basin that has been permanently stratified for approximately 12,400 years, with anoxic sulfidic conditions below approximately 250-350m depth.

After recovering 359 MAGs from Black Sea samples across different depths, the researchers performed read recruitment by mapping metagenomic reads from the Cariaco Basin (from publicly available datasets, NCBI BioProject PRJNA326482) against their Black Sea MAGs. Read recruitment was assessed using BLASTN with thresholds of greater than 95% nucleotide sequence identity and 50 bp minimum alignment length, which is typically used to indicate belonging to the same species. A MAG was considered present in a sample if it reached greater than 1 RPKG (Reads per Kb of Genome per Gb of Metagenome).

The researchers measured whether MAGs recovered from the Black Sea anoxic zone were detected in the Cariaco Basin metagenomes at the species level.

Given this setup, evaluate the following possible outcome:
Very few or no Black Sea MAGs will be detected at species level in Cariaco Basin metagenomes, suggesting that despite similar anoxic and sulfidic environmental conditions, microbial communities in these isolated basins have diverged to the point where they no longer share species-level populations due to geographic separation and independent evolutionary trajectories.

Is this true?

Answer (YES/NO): NO